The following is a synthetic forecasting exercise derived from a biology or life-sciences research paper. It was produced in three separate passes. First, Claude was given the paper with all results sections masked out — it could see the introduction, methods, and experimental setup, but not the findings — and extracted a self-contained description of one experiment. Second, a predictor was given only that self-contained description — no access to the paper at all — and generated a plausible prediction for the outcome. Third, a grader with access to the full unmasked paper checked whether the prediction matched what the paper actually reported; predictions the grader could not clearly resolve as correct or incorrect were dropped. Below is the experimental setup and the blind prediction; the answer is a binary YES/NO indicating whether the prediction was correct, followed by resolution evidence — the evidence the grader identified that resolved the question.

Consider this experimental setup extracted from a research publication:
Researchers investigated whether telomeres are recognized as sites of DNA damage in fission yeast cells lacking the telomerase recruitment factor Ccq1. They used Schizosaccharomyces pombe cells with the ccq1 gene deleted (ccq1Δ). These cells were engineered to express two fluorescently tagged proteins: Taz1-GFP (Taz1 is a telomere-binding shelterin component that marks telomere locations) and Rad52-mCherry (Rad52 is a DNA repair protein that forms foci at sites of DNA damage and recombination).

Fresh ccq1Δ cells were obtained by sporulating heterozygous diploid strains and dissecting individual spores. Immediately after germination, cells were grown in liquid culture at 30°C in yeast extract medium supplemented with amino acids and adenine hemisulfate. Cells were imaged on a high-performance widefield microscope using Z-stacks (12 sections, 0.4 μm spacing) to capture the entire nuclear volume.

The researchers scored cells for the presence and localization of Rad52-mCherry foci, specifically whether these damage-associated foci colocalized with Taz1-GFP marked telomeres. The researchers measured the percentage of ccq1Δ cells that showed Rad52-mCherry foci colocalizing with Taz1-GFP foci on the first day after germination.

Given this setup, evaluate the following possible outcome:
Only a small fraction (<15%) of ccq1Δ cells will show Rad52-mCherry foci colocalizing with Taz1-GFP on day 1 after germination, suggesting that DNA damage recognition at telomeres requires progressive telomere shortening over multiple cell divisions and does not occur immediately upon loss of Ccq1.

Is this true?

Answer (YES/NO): NO